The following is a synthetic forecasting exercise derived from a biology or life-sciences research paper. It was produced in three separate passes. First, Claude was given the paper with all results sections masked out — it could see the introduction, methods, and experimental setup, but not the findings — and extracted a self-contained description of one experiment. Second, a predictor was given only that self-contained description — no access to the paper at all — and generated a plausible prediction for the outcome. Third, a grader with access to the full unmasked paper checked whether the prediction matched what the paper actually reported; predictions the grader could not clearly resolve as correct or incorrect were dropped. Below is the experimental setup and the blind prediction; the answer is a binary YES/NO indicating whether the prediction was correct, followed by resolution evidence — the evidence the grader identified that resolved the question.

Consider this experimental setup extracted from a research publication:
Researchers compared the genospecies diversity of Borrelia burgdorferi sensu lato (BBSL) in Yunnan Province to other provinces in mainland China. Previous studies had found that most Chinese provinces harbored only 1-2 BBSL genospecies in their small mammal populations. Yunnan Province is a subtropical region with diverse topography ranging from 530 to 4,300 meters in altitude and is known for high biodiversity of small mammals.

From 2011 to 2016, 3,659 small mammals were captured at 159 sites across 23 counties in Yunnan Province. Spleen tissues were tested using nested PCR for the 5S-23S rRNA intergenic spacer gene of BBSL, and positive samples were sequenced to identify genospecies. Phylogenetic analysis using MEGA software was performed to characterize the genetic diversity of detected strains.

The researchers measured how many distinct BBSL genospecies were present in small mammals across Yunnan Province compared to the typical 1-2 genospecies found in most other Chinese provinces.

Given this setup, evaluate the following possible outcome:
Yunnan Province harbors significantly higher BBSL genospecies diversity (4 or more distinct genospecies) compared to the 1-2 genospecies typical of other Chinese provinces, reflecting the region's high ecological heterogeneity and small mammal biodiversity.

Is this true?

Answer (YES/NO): YES